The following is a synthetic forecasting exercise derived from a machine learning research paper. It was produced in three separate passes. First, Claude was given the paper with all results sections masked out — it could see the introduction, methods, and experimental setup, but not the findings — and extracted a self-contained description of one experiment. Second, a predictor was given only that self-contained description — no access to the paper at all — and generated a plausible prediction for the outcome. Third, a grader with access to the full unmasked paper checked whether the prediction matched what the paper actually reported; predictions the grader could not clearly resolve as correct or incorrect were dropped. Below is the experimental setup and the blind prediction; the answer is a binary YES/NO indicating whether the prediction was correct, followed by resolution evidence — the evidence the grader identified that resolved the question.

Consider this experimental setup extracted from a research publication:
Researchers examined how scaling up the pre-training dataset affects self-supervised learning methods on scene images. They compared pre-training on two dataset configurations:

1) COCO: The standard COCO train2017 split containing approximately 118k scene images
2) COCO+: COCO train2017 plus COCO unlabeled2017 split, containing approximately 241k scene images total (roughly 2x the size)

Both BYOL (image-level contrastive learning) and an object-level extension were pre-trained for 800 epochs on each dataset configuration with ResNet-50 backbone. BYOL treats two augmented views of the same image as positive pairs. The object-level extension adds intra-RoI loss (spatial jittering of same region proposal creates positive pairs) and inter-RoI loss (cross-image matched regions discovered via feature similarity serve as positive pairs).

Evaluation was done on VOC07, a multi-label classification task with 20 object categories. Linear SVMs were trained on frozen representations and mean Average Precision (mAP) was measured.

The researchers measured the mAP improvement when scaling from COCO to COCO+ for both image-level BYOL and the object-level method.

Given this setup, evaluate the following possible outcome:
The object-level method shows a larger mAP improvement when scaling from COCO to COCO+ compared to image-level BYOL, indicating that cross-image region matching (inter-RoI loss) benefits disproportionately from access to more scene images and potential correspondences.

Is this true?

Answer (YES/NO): NO